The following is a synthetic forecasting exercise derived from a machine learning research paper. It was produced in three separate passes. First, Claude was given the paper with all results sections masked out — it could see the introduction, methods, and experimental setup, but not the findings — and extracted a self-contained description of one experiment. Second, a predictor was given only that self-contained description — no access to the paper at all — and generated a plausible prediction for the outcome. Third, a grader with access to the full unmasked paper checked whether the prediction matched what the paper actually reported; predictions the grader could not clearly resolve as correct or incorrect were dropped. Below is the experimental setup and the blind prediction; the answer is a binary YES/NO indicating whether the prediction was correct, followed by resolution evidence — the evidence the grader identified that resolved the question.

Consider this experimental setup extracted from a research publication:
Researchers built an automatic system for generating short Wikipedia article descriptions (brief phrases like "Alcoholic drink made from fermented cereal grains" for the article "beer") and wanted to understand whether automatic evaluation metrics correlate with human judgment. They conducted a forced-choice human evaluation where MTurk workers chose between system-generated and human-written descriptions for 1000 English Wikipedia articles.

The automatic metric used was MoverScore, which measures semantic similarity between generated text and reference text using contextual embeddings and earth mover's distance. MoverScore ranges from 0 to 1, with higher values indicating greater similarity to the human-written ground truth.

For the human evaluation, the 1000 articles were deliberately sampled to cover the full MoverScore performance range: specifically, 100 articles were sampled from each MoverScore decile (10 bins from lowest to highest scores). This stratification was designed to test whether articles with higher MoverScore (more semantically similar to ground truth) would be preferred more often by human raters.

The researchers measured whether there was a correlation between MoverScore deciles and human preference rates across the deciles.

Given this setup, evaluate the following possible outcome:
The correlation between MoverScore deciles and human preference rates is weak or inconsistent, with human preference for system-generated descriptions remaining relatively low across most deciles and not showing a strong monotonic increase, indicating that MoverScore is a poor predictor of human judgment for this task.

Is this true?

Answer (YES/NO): NO